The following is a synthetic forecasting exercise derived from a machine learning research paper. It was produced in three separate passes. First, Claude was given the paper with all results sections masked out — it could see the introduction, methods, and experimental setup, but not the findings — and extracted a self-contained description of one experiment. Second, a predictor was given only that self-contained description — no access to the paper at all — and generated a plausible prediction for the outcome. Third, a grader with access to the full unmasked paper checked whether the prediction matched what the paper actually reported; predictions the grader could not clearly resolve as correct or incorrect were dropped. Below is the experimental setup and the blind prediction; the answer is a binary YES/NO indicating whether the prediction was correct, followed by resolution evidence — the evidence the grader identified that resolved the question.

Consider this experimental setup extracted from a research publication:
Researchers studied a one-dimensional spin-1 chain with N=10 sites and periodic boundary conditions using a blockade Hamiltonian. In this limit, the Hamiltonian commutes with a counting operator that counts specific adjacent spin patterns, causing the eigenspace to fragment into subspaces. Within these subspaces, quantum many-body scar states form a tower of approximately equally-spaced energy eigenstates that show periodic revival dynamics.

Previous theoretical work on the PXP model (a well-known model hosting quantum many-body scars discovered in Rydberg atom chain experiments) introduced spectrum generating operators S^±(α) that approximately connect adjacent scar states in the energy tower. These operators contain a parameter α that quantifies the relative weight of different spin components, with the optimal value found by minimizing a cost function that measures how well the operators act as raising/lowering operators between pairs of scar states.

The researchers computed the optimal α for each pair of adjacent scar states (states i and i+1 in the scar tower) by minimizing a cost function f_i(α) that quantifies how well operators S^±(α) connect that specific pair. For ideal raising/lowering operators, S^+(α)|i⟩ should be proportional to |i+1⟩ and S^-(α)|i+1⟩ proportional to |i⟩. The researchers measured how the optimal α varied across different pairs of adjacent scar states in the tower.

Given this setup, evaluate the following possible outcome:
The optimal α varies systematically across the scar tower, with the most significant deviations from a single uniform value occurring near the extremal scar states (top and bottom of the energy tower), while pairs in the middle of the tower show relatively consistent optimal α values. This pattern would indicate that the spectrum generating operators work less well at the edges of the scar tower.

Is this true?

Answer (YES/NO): YES